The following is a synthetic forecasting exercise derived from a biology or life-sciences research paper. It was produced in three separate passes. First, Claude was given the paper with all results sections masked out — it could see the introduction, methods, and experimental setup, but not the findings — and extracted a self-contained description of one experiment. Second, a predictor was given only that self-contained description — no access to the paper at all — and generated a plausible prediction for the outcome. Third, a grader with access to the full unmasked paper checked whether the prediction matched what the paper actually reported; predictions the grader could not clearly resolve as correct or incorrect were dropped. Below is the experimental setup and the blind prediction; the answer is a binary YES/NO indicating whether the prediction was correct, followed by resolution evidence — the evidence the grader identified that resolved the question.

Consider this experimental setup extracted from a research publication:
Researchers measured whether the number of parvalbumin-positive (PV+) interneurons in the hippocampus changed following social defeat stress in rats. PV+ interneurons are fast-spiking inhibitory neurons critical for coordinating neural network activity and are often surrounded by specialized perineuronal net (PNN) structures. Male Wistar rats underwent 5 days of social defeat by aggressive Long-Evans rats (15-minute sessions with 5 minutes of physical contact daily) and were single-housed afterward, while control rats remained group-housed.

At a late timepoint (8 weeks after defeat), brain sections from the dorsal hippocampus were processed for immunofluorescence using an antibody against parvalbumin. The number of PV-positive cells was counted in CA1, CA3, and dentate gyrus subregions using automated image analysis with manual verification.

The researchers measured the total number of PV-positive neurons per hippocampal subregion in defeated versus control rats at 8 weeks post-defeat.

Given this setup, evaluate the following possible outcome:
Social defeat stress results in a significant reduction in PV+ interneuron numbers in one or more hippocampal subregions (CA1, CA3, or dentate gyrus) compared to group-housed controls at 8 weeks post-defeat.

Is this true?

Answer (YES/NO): NO